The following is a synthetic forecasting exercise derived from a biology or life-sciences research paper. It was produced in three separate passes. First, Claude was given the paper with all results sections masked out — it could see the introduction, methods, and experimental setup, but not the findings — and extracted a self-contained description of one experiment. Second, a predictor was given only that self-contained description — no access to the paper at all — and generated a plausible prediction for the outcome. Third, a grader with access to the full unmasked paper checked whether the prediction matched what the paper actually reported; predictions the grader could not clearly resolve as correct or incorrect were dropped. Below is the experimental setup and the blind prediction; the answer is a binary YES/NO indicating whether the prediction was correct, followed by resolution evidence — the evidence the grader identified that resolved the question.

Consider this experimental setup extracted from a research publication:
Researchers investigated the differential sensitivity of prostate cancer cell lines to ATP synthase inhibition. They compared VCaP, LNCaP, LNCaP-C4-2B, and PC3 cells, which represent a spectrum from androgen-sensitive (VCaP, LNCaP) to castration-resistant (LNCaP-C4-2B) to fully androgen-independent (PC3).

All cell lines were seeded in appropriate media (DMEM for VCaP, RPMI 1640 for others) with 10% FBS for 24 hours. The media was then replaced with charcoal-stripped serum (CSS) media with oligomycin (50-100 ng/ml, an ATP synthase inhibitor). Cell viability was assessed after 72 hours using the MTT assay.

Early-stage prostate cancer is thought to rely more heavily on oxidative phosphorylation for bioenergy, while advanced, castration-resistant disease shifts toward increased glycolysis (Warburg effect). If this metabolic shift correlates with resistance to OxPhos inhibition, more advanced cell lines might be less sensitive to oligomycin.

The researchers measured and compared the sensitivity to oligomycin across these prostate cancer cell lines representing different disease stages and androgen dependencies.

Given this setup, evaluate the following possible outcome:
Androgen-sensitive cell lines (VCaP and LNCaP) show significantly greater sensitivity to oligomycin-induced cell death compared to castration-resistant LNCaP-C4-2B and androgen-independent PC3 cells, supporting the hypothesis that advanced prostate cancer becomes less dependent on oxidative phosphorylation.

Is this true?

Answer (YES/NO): YES